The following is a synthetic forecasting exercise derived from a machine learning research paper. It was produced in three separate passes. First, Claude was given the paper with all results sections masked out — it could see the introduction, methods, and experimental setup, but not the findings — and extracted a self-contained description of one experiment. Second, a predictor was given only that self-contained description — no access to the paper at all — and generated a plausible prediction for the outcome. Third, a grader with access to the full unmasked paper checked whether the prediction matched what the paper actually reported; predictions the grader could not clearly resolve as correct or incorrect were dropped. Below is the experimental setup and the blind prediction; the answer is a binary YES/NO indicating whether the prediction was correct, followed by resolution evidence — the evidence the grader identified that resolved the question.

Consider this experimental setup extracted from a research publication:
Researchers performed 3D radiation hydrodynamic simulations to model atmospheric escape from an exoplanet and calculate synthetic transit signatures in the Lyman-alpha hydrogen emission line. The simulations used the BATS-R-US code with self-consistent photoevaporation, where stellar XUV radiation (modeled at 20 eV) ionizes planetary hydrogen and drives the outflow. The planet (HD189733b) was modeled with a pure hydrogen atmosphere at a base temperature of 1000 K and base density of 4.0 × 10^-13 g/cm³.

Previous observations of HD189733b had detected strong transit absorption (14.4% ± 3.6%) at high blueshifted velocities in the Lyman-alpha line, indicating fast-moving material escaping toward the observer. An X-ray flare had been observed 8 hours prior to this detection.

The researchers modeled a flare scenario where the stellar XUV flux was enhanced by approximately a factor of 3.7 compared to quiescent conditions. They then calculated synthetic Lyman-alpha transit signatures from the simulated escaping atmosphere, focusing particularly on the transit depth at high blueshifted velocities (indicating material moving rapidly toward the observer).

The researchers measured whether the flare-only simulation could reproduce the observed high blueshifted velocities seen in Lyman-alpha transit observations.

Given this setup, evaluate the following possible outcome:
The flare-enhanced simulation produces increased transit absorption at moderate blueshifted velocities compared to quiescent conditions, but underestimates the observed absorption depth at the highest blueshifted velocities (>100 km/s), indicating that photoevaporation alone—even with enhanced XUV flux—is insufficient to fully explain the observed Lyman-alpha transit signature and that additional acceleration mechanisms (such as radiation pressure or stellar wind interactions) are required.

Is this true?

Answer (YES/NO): YES